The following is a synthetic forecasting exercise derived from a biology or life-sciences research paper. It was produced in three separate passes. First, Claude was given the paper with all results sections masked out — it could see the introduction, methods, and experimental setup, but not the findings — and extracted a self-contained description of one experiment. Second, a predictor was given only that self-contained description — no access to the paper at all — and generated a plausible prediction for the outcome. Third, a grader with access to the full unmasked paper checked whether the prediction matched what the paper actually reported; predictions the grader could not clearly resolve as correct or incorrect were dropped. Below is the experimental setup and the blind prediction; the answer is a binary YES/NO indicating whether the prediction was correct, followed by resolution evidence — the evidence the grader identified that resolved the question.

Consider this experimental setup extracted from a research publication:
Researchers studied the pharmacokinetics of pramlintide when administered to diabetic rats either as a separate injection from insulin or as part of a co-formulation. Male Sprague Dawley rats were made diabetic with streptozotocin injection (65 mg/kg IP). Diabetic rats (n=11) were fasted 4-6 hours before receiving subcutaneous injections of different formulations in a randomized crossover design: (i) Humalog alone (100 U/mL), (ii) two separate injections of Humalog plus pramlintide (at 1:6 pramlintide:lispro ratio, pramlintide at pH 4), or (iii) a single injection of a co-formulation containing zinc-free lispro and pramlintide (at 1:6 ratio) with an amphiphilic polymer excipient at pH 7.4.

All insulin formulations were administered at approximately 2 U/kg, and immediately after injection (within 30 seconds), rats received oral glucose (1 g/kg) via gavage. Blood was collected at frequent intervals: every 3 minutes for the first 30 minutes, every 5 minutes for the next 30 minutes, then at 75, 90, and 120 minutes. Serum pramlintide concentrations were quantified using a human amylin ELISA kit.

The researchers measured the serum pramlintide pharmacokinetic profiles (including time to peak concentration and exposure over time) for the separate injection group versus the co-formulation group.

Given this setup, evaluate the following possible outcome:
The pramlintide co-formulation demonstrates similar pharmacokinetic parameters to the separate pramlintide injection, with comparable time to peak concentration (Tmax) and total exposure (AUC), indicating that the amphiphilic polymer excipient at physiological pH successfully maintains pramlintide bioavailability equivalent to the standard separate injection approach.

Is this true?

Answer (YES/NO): YES